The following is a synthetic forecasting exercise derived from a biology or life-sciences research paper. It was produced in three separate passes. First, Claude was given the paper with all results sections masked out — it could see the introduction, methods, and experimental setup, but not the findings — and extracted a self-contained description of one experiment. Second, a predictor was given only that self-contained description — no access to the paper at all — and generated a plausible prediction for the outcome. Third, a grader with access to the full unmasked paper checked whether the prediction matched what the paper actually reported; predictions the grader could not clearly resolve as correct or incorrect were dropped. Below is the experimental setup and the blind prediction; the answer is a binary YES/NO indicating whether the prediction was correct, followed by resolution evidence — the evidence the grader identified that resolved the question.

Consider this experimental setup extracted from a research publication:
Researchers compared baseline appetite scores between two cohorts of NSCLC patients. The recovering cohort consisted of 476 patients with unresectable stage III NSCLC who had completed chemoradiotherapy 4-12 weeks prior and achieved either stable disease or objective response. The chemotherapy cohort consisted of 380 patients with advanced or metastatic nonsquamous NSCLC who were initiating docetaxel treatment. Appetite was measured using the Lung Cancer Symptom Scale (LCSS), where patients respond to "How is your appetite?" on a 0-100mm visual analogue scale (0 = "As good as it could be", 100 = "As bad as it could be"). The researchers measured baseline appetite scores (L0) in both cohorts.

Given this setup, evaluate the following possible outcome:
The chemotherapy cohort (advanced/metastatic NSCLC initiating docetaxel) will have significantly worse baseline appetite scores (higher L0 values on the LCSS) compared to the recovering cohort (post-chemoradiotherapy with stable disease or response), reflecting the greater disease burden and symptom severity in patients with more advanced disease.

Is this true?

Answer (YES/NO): YES